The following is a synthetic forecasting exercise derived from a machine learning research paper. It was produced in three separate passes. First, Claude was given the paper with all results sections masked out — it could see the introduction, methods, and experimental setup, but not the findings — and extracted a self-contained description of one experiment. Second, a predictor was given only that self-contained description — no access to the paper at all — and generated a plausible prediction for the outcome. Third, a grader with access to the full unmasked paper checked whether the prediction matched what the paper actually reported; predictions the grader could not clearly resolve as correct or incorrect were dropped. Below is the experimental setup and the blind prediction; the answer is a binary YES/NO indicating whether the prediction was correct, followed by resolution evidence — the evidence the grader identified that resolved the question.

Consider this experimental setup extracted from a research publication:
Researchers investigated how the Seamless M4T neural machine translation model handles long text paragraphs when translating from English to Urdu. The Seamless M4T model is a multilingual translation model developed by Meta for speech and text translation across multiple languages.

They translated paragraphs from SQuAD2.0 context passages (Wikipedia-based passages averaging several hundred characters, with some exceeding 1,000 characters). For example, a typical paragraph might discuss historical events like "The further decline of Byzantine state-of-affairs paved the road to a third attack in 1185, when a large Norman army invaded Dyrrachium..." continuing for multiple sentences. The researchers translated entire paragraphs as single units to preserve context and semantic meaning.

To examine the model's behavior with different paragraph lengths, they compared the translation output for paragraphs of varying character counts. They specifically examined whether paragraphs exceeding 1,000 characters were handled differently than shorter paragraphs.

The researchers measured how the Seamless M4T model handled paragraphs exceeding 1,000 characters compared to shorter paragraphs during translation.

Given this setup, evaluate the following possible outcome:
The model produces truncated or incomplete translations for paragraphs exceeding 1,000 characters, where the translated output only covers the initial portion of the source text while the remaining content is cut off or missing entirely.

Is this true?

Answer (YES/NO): YES